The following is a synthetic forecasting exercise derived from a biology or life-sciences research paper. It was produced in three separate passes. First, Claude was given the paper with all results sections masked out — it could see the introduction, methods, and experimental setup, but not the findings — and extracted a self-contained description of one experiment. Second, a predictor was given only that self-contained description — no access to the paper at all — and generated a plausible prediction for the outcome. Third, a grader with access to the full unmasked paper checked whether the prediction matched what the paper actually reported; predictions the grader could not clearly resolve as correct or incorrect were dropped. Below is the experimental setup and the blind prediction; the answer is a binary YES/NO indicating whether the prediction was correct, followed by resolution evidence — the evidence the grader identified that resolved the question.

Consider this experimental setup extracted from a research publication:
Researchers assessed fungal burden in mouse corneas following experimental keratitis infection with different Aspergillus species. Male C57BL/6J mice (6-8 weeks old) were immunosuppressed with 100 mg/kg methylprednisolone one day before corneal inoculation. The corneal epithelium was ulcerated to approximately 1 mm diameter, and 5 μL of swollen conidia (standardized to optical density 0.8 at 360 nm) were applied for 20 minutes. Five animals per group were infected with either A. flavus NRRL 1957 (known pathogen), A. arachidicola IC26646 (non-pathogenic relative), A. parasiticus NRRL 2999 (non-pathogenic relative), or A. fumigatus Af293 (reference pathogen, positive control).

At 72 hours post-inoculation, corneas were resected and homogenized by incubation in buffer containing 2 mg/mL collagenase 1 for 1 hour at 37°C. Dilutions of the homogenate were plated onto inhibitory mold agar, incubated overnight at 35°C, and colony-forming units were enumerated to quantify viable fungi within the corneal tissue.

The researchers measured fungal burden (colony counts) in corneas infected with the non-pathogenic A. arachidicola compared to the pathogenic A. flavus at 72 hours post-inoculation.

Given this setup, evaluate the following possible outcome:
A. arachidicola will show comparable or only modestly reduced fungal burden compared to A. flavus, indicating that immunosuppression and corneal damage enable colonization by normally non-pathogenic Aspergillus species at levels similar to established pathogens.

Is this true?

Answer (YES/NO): YES